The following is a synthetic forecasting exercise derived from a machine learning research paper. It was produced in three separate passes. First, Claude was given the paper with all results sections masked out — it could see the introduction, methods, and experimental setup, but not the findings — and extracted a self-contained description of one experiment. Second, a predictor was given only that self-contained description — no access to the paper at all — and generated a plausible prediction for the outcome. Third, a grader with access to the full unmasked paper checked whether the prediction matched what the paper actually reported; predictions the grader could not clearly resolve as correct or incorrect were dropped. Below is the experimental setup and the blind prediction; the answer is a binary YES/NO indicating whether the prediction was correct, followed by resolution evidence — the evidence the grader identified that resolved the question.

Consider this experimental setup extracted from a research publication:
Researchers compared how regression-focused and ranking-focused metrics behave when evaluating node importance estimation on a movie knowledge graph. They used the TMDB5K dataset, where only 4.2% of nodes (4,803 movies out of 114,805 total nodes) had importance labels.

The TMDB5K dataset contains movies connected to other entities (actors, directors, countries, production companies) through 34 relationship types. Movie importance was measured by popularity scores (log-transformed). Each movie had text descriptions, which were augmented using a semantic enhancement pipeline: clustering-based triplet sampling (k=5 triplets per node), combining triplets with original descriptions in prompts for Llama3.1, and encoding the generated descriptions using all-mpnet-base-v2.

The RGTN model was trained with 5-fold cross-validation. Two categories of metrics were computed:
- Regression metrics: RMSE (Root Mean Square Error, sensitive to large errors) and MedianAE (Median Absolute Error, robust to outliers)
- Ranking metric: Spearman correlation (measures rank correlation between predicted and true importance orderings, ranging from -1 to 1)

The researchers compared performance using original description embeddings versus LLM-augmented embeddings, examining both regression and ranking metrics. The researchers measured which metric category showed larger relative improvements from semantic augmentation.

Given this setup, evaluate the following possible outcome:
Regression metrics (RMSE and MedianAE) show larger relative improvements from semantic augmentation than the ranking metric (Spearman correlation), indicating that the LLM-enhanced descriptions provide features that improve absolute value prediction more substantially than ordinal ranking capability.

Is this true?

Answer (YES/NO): YES